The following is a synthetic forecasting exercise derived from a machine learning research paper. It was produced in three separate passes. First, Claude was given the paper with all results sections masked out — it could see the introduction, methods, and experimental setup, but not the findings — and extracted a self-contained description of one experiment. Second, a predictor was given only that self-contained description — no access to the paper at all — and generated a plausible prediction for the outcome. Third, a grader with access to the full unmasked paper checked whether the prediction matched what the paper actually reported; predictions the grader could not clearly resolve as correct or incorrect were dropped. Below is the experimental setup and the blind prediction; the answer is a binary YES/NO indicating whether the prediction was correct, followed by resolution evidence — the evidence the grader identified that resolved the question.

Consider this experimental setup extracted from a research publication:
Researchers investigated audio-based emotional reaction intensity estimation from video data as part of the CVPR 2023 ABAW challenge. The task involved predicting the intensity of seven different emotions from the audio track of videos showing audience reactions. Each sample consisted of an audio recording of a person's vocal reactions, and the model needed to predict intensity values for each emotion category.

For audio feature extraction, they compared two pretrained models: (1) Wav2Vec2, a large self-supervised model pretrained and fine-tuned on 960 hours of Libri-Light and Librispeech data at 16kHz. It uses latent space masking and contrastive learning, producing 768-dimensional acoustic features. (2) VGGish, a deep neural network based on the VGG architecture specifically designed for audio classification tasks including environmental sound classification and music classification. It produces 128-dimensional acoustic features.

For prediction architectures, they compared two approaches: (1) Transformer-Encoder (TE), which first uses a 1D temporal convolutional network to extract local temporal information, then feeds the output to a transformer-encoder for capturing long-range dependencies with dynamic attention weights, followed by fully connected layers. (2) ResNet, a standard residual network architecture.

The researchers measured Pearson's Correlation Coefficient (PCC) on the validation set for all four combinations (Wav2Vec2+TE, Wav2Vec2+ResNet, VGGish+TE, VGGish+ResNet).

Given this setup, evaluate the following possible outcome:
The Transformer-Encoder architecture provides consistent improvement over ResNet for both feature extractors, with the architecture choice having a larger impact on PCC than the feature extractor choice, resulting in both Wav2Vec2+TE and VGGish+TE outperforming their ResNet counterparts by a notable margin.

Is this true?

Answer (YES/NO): NO